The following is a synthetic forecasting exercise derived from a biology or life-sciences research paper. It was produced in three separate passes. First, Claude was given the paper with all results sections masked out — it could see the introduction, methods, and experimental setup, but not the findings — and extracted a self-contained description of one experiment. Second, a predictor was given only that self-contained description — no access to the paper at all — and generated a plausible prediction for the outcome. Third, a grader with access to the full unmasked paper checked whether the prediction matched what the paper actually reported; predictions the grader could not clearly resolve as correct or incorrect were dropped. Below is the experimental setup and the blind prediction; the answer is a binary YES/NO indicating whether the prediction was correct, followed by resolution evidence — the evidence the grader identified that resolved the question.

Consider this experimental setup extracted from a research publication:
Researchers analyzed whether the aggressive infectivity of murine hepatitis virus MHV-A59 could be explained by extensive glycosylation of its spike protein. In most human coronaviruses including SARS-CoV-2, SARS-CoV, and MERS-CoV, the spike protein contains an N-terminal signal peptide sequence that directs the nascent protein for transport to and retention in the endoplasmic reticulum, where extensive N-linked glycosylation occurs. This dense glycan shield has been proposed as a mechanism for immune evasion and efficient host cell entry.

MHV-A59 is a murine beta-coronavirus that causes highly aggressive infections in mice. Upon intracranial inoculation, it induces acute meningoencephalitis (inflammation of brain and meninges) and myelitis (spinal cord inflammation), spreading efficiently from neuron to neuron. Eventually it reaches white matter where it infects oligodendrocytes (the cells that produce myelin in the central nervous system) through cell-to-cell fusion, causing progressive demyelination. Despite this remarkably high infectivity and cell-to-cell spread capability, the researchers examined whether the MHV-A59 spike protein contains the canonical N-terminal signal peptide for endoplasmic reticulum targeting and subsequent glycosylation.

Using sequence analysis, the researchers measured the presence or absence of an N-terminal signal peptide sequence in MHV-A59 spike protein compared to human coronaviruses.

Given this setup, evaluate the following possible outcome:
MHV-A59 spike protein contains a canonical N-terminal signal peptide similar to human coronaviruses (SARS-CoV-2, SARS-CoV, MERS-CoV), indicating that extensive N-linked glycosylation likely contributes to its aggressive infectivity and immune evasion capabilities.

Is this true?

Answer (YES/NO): NO